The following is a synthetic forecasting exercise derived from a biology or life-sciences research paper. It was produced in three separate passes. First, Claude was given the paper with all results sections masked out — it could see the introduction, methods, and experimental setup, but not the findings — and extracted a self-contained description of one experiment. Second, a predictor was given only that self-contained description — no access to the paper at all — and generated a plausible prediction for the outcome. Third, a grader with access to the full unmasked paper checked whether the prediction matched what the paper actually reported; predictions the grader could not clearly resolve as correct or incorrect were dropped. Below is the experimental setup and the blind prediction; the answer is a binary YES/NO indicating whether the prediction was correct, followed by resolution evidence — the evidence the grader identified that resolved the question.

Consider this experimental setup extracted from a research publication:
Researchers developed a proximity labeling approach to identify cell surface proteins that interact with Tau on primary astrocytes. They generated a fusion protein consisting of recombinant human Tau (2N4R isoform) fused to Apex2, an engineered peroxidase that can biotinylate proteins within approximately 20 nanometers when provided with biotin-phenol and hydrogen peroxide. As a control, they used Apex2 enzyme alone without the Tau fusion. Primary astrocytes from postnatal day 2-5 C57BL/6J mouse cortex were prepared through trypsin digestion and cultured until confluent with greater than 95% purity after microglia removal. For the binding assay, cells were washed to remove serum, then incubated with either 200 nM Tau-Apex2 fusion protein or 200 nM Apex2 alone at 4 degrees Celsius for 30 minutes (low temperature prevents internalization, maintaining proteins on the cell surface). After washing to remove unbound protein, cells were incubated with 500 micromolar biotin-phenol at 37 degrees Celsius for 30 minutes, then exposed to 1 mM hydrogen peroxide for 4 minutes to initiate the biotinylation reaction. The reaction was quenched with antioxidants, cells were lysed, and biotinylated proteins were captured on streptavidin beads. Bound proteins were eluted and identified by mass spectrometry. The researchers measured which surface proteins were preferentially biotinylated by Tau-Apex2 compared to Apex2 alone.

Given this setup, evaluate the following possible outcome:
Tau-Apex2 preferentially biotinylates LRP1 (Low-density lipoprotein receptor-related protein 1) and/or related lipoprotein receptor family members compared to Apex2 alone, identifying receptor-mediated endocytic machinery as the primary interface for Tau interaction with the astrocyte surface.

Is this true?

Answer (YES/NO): NO